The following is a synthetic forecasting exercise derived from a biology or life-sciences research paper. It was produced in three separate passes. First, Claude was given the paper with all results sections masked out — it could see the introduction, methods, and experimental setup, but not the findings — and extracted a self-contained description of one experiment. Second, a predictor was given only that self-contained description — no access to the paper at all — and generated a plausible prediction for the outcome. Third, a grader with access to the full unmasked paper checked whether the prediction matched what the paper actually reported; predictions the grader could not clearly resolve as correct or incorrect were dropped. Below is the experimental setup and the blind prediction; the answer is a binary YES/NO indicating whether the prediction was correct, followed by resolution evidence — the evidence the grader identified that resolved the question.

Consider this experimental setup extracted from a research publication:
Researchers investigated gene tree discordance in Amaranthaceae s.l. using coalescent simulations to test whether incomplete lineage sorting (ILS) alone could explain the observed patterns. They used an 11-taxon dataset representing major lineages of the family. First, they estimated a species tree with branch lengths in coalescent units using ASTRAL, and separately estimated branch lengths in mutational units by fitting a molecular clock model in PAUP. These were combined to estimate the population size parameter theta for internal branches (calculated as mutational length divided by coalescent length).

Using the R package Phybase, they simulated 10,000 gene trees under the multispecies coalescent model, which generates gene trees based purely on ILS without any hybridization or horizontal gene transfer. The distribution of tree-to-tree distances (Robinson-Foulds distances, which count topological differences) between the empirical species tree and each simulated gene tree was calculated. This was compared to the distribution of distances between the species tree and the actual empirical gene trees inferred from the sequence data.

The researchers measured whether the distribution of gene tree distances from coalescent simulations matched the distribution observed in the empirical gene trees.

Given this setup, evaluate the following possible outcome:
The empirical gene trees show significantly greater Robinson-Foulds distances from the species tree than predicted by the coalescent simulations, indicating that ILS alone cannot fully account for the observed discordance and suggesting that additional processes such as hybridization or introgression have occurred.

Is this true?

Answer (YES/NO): NO